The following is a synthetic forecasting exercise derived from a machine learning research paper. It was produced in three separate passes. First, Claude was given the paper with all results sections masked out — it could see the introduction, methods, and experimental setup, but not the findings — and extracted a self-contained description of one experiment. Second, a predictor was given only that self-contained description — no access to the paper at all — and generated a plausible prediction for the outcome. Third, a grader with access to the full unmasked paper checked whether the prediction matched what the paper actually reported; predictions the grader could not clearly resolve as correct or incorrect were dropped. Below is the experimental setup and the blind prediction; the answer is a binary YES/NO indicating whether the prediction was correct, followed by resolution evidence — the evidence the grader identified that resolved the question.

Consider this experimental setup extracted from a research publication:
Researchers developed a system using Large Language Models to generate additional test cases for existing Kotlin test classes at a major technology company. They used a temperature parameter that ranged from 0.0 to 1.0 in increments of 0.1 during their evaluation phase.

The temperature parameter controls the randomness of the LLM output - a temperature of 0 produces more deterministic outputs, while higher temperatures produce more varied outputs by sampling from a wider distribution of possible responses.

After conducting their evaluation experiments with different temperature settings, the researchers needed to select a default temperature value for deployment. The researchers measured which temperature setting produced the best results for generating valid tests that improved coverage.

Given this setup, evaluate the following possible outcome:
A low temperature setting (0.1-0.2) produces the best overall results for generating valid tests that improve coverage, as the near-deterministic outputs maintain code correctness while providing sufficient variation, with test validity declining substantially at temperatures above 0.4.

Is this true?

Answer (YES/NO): NO